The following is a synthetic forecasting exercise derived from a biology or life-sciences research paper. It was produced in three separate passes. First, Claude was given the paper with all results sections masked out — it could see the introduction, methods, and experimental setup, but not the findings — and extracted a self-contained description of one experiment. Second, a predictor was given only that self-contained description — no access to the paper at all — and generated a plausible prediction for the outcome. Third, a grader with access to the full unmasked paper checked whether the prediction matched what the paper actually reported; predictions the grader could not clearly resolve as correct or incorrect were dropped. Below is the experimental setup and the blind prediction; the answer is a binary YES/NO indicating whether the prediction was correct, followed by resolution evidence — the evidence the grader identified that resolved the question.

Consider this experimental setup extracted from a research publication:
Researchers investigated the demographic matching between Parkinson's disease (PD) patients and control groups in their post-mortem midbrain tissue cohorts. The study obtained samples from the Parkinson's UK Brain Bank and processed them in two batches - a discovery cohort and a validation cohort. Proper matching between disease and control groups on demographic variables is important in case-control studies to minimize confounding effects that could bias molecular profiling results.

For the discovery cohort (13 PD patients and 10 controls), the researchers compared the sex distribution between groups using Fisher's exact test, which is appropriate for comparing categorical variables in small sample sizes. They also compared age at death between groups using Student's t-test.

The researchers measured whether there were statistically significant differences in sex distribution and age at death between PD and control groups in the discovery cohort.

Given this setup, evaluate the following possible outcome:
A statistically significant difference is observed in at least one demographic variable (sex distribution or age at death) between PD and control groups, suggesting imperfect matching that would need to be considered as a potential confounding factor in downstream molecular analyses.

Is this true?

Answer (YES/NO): NO